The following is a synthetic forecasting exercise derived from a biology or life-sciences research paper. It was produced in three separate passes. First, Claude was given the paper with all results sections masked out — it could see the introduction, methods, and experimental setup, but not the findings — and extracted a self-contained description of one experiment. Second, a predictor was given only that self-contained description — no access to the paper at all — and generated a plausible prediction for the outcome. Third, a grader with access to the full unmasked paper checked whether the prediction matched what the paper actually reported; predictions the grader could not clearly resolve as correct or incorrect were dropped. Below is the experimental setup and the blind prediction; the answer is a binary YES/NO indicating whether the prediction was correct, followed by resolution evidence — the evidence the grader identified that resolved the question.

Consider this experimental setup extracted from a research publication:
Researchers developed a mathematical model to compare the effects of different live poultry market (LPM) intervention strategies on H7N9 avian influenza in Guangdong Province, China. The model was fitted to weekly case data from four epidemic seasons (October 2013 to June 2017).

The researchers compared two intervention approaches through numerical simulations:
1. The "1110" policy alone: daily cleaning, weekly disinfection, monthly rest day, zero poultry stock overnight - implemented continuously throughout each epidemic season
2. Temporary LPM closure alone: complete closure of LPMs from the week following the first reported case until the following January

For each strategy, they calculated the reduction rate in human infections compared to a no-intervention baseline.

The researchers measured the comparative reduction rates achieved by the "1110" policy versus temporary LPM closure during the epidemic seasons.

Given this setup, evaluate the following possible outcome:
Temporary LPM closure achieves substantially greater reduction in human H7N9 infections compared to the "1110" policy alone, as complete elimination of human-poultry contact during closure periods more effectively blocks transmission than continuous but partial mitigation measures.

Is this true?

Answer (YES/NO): YES